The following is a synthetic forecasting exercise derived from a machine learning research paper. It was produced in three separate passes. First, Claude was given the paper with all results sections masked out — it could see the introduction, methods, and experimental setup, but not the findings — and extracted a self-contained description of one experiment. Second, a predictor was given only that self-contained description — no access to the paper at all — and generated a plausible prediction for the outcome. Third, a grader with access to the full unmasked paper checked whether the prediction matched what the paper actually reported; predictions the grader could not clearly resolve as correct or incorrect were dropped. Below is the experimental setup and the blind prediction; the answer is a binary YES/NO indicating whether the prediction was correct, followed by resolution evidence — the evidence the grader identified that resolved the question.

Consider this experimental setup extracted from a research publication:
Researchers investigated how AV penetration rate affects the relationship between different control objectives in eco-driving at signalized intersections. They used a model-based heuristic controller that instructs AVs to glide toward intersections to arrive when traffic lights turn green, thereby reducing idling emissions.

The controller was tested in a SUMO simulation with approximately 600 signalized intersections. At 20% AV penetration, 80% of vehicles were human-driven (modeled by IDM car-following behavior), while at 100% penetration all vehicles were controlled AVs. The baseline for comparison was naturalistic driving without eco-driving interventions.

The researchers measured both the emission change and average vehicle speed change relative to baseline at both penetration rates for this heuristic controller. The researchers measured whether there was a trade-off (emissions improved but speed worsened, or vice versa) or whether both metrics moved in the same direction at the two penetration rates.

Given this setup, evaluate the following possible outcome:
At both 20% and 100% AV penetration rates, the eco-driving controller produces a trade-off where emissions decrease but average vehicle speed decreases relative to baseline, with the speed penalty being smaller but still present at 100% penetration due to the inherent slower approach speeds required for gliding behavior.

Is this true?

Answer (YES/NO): NO